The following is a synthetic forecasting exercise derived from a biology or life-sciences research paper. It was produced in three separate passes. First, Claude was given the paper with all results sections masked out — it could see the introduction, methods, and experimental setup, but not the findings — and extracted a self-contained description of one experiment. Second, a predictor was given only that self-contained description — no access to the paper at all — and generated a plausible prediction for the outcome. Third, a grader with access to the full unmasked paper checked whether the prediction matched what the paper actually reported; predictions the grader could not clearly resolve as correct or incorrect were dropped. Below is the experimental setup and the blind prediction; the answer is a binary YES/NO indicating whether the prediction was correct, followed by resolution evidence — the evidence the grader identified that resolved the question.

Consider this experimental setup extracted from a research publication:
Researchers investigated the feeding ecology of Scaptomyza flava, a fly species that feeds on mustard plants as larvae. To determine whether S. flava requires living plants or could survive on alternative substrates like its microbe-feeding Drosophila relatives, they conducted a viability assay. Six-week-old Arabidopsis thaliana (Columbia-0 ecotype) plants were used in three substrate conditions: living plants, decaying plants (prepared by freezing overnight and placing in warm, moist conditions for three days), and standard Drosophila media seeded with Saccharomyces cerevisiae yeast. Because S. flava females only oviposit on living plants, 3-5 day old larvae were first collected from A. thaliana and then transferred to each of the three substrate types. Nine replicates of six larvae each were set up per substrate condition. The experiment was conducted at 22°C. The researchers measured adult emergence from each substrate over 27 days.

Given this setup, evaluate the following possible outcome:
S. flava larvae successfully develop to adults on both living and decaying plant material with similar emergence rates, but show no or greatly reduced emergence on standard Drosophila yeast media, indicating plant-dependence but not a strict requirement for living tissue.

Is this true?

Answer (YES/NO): NO